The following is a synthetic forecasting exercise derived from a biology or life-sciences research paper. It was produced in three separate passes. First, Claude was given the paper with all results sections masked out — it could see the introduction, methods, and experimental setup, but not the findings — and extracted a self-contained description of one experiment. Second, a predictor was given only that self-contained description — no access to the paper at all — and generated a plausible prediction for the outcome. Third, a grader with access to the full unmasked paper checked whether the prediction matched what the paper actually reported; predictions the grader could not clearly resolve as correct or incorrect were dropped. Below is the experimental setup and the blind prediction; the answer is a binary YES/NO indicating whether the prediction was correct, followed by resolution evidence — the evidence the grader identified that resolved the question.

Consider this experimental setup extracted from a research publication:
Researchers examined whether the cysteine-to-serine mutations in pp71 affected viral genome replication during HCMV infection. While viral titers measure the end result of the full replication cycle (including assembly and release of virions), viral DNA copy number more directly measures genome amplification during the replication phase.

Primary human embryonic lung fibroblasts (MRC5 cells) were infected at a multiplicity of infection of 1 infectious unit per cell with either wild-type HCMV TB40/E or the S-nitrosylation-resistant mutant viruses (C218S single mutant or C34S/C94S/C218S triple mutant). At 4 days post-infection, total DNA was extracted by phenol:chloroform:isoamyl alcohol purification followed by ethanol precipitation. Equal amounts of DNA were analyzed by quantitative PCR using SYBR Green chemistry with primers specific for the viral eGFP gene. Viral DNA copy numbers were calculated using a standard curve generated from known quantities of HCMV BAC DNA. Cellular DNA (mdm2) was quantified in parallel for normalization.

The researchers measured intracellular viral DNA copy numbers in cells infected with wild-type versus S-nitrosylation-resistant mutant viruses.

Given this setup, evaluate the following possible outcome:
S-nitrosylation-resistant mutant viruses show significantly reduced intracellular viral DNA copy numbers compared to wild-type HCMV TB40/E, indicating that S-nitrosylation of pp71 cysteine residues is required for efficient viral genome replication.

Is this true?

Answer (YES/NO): NO